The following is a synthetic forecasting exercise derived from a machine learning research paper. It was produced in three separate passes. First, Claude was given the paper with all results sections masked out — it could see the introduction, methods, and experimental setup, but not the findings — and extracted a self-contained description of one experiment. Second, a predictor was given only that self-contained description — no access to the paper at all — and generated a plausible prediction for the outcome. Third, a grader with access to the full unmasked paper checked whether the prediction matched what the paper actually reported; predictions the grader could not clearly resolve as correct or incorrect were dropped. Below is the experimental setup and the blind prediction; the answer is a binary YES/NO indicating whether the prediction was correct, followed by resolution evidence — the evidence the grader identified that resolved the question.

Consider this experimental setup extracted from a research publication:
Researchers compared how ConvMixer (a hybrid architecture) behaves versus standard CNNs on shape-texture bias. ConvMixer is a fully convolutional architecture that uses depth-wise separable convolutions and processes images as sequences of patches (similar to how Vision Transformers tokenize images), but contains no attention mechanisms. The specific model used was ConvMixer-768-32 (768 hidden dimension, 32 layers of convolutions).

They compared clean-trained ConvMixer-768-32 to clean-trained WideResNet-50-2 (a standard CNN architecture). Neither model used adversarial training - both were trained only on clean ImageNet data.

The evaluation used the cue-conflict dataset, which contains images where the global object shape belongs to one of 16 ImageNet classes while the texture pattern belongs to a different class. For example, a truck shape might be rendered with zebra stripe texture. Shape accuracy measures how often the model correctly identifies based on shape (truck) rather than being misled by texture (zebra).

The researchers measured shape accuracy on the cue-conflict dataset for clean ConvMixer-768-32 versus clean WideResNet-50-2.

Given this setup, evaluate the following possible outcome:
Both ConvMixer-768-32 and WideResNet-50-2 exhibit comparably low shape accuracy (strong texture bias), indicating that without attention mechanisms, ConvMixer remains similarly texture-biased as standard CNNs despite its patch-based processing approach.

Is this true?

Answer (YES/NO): NO